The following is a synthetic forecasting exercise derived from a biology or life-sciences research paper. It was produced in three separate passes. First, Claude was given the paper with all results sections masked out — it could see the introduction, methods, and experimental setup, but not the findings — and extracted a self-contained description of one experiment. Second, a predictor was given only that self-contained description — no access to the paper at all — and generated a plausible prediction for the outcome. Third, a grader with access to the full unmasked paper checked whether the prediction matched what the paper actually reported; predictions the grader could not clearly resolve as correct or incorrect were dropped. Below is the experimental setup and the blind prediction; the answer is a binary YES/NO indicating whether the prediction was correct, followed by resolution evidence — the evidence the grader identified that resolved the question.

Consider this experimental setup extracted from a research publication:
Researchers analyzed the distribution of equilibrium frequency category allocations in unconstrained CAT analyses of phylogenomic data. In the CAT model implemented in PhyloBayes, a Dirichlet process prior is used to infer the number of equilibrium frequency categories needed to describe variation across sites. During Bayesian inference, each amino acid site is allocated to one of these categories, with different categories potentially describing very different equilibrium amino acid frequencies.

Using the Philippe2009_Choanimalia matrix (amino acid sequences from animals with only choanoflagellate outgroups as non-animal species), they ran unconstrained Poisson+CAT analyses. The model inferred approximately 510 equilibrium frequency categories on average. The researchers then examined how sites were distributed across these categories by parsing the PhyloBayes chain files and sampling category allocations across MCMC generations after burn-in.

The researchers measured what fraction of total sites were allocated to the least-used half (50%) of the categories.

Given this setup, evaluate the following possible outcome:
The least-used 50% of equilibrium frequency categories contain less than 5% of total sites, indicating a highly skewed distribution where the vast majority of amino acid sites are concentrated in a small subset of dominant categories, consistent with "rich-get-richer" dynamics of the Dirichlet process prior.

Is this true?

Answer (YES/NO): YES